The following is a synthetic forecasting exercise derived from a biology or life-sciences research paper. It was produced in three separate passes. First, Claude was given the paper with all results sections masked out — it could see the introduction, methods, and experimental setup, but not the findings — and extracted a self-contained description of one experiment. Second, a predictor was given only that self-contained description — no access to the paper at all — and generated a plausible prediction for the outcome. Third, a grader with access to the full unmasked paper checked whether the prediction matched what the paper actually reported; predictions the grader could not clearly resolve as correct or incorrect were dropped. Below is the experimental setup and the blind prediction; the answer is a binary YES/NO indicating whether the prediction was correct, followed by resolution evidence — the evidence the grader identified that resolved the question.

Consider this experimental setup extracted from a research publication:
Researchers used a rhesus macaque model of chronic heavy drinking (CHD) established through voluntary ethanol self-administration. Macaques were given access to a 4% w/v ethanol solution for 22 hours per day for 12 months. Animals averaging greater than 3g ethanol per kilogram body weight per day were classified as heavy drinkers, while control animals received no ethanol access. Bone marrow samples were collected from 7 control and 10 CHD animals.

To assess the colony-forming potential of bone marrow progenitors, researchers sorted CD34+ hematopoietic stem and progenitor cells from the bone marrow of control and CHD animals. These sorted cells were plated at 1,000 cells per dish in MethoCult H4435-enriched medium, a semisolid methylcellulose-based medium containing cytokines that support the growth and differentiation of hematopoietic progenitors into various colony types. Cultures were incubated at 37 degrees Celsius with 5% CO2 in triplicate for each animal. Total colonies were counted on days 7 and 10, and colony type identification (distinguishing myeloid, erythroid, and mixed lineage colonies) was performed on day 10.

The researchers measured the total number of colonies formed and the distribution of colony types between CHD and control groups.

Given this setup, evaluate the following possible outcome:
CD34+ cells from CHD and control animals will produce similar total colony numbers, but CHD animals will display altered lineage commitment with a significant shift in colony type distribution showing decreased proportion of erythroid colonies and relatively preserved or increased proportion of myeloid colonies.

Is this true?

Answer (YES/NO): YES